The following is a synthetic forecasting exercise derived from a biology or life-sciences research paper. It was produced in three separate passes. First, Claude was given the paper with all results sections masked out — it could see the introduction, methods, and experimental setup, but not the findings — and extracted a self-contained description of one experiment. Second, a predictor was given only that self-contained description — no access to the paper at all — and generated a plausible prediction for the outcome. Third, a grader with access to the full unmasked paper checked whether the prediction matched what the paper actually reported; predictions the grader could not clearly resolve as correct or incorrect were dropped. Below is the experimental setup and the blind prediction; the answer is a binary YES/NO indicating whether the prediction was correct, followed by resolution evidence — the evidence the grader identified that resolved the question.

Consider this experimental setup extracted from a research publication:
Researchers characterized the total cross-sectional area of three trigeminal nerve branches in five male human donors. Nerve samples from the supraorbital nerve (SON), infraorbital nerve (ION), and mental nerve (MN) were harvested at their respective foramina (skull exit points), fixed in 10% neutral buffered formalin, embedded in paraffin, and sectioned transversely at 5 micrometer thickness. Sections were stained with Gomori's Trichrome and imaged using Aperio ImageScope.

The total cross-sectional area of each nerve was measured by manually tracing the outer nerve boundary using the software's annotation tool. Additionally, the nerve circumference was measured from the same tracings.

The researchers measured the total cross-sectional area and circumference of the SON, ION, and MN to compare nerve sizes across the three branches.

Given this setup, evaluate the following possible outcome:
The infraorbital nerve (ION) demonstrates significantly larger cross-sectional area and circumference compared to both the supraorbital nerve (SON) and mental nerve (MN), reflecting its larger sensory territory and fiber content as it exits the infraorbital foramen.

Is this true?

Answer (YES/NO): NO